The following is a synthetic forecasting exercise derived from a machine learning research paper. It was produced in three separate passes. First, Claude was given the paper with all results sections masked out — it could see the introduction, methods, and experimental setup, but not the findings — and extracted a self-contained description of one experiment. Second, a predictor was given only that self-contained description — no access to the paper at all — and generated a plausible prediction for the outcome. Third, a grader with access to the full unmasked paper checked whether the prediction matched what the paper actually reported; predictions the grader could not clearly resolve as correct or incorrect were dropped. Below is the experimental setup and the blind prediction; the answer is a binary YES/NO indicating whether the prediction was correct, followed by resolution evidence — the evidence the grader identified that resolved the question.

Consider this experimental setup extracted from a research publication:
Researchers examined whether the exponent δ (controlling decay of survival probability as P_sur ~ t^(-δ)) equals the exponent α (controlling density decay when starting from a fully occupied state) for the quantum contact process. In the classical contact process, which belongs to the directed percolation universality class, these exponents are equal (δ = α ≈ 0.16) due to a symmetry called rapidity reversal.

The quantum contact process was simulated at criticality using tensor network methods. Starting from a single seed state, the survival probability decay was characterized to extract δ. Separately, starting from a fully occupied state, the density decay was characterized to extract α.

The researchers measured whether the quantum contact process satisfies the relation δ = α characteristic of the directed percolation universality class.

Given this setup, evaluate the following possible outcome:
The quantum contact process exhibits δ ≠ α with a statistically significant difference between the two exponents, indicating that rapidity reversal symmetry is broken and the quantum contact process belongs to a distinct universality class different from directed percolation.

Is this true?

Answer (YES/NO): YES